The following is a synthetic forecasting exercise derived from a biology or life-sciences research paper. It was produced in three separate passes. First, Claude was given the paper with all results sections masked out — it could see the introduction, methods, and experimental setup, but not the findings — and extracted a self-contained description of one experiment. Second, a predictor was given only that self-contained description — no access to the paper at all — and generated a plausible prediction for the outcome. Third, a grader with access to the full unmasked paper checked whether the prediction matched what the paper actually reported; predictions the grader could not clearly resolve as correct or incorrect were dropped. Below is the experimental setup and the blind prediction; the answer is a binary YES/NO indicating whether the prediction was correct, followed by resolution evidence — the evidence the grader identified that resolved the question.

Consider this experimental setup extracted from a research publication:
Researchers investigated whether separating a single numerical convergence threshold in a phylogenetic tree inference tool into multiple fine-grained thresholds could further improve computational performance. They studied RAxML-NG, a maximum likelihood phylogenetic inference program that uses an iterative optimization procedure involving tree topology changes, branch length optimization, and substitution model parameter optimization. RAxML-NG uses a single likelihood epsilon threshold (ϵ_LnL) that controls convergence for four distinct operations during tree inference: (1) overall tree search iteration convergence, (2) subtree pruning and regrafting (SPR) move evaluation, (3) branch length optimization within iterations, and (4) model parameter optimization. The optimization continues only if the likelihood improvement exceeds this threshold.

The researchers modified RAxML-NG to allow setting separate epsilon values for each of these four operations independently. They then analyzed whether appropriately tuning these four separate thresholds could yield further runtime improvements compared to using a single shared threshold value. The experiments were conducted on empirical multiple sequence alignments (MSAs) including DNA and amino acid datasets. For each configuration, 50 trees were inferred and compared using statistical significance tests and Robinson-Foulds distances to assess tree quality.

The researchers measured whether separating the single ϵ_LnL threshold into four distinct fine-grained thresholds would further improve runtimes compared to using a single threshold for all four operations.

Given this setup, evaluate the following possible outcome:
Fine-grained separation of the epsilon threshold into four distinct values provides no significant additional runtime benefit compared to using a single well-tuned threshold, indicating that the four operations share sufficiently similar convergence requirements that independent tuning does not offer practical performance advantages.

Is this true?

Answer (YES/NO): YES